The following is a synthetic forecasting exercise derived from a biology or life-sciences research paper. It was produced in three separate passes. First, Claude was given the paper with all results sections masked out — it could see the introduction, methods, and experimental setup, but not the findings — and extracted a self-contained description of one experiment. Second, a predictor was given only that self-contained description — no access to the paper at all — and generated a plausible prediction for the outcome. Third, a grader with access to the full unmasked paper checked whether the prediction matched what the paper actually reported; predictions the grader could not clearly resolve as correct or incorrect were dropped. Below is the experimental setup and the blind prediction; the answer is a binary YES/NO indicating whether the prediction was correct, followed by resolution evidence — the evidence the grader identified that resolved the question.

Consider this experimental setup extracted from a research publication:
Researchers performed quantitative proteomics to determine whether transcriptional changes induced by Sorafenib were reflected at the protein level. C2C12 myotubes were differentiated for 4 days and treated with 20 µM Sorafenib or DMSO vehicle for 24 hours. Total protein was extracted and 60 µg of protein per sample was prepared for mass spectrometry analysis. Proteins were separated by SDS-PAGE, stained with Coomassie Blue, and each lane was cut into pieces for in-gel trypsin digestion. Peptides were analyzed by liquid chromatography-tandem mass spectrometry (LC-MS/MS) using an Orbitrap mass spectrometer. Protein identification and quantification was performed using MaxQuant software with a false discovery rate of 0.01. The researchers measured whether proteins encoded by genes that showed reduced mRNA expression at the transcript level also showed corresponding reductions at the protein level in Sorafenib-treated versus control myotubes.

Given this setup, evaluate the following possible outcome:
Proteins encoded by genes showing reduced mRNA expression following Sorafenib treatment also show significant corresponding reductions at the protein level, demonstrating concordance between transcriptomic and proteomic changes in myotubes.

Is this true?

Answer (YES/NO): YES